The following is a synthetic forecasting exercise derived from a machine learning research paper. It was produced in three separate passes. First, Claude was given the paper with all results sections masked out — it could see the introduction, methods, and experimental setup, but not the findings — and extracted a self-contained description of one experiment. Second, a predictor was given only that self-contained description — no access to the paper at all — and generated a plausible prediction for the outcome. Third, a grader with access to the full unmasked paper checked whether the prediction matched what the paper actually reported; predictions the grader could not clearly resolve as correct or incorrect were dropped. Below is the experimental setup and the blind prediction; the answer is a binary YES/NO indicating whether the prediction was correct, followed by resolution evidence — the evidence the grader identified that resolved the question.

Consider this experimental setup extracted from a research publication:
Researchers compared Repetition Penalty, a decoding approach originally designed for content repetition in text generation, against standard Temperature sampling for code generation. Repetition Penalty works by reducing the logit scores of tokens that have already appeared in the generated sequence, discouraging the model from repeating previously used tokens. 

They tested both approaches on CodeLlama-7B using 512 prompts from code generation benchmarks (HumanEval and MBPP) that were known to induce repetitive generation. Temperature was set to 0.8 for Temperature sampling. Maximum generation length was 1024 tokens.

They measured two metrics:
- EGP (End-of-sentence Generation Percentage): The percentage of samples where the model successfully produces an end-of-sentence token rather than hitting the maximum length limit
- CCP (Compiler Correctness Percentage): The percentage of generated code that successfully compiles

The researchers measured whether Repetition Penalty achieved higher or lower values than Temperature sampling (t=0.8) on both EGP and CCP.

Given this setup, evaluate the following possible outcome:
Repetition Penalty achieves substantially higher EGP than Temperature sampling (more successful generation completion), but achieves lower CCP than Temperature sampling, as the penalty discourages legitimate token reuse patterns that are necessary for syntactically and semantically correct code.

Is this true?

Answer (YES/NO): YES